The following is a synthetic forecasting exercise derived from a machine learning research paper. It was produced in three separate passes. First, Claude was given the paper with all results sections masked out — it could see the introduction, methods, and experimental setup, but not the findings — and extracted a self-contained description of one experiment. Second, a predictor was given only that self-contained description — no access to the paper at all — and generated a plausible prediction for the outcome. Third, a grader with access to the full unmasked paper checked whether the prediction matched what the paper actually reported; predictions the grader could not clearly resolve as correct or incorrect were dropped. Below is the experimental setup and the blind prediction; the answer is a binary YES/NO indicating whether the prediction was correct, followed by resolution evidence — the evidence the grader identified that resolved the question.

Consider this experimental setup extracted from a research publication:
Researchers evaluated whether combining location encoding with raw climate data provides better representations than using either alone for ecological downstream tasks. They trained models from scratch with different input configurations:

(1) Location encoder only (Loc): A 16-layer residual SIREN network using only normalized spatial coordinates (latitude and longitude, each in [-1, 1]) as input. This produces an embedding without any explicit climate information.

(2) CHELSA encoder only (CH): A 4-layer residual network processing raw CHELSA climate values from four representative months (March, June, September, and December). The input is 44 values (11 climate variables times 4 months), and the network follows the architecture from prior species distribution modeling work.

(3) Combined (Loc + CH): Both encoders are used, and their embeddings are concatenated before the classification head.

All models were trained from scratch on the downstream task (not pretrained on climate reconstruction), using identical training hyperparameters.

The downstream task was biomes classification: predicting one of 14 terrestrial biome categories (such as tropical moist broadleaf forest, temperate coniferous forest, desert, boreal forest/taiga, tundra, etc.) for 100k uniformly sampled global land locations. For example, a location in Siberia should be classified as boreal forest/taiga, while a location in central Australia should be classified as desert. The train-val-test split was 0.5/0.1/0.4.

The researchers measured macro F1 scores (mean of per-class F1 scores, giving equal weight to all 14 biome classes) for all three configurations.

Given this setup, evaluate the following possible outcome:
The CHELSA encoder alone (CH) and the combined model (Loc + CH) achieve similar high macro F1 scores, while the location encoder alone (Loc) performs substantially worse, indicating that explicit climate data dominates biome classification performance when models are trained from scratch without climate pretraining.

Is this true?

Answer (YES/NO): NO